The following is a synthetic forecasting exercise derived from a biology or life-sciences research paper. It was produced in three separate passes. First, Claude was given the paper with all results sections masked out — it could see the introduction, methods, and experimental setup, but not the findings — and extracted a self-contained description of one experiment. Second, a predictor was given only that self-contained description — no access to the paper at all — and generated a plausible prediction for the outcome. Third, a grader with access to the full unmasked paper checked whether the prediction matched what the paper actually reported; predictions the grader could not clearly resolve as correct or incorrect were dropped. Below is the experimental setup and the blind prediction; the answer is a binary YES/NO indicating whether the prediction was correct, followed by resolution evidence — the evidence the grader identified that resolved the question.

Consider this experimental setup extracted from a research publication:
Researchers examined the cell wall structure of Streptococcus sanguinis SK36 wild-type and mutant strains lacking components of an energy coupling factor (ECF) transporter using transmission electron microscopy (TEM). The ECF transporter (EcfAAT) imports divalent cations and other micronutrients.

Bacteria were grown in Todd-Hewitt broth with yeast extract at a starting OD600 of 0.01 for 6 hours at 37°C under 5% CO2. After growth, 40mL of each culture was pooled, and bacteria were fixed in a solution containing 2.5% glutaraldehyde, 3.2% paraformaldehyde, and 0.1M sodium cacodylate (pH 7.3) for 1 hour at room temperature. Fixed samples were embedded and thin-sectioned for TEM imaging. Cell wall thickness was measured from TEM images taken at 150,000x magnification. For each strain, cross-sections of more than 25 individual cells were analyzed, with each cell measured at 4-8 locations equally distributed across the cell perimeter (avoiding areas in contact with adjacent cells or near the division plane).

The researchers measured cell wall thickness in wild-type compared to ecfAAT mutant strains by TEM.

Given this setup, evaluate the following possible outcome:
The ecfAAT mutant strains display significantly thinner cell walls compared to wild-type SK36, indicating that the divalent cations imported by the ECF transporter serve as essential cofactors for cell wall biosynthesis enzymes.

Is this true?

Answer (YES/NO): NO